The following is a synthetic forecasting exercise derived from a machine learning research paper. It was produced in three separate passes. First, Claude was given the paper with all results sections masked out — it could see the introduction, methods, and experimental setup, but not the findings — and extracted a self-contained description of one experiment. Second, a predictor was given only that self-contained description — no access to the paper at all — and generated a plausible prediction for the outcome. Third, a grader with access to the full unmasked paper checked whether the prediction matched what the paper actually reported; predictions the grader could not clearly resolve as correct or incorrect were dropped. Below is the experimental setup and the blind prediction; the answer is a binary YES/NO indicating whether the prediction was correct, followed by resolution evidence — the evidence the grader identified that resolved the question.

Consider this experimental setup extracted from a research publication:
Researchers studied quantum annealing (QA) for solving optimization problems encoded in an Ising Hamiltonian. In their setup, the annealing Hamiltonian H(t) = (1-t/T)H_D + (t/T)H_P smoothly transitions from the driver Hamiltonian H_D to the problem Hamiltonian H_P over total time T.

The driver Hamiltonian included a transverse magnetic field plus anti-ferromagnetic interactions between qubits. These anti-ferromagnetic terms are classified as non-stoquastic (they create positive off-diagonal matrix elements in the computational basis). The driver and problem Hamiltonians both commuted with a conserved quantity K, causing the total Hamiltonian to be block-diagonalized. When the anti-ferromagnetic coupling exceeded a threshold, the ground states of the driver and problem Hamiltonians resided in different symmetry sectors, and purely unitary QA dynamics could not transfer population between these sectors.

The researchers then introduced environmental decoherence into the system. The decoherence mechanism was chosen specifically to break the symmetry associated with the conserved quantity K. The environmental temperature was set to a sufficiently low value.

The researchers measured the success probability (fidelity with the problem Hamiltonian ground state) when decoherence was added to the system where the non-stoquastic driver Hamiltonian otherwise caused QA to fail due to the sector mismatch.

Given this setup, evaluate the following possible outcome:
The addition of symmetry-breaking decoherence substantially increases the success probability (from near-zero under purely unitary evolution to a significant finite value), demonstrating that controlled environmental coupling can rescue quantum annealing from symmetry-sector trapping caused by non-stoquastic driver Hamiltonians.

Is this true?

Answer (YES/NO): YES